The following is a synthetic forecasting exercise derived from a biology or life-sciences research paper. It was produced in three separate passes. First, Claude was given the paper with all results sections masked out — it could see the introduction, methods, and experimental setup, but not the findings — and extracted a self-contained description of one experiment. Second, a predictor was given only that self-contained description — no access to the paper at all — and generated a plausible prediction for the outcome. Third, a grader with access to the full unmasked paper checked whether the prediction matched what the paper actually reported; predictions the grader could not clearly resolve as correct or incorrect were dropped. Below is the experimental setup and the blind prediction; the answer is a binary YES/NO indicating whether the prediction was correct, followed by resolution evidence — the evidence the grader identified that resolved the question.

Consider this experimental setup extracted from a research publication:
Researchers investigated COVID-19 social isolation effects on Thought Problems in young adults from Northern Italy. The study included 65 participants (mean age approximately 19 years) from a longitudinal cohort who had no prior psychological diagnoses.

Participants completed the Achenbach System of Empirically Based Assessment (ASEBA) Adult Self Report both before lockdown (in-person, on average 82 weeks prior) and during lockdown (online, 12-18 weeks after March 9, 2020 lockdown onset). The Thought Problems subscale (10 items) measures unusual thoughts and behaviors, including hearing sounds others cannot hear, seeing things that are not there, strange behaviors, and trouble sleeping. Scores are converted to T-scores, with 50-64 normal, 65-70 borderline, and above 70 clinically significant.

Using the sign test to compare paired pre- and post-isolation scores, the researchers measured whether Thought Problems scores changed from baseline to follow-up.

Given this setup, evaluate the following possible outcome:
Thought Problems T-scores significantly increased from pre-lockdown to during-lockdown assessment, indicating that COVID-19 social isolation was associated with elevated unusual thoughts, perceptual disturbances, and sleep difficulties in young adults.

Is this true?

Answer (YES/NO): YES